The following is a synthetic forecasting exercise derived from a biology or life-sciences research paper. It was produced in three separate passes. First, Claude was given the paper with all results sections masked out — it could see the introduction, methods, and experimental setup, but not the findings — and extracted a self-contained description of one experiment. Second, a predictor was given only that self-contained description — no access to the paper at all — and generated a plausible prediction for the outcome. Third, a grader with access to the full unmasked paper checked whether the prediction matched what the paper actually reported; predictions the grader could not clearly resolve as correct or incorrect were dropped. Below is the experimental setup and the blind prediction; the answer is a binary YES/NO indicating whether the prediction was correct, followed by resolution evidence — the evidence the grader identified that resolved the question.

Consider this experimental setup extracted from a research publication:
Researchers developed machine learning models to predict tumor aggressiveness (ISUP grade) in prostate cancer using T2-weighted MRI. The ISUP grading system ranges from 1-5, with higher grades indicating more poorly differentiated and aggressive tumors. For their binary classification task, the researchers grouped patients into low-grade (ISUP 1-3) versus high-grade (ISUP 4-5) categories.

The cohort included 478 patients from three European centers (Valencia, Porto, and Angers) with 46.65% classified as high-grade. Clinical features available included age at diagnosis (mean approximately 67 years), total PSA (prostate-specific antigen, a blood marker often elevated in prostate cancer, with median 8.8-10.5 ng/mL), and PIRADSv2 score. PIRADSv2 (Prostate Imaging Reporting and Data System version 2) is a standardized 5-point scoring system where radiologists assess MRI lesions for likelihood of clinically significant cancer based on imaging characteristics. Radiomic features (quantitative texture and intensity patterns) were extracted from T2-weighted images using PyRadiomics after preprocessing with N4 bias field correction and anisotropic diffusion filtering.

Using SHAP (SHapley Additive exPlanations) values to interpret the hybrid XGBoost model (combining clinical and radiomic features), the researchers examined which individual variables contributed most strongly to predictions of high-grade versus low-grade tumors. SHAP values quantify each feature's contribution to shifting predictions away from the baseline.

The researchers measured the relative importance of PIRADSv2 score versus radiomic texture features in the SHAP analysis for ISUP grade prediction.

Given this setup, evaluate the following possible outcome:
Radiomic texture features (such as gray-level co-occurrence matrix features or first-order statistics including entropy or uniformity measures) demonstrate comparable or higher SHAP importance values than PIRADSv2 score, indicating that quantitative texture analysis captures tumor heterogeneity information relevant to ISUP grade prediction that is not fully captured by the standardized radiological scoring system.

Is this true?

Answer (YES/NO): YES